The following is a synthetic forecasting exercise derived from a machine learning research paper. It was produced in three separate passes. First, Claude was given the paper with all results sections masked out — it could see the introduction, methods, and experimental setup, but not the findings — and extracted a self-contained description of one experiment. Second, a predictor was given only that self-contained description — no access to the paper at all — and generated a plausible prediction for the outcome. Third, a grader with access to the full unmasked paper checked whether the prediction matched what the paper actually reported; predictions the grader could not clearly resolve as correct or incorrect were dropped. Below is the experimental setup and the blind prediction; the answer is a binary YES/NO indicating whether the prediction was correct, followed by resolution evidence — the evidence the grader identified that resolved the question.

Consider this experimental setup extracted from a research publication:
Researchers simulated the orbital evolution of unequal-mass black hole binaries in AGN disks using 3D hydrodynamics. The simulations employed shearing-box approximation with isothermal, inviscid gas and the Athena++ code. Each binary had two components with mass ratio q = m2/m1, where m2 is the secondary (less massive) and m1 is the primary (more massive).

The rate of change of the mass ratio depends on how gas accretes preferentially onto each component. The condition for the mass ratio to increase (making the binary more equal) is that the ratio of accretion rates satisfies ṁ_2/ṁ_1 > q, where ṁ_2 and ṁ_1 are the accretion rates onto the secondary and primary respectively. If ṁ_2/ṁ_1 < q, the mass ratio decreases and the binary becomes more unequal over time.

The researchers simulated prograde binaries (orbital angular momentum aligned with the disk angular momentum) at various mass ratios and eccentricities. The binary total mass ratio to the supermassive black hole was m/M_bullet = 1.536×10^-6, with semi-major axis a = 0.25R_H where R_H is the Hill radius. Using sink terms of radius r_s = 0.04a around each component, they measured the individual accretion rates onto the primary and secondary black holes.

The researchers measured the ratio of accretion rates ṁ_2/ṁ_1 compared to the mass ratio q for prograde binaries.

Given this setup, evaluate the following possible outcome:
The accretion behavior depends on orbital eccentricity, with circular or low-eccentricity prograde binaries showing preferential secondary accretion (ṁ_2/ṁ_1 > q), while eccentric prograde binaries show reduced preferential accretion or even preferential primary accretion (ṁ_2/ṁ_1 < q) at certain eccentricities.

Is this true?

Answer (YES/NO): NO